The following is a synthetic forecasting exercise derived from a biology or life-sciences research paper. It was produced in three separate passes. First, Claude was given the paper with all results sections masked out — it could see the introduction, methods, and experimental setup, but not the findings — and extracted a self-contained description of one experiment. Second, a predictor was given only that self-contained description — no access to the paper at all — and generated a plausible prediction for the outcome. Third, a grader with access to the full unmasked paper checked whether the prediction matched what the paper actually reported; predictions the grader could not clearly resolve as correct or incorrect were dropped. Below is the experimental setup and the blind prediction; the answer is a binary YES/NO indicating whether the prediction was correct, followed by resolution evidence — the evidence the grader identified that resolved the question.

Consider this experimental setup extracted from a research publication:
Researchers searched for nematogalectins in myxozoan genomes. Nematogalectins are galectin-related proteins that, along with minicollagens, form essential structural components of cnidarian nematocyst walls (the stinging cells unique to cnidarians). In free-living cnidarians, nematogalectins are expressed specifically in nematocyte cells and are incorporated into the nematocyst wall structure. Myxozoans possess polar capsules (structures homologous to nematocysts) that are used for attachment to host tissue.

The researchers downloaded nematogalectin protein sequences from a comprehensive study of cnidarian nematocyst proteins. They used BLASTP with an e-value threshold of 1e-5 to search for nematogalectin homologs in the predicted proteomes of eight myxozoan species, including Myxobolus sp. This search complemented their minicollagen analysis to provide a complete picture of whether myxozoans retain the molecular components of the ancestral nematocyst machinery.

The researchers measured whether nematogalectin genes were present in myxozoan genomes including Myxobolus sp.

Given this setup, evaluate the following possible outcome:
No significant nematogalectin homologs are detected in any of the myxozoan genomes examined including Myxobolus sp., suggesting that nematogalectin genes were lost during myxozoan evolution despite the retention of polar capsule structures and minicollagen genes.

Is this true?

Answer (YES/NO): NO